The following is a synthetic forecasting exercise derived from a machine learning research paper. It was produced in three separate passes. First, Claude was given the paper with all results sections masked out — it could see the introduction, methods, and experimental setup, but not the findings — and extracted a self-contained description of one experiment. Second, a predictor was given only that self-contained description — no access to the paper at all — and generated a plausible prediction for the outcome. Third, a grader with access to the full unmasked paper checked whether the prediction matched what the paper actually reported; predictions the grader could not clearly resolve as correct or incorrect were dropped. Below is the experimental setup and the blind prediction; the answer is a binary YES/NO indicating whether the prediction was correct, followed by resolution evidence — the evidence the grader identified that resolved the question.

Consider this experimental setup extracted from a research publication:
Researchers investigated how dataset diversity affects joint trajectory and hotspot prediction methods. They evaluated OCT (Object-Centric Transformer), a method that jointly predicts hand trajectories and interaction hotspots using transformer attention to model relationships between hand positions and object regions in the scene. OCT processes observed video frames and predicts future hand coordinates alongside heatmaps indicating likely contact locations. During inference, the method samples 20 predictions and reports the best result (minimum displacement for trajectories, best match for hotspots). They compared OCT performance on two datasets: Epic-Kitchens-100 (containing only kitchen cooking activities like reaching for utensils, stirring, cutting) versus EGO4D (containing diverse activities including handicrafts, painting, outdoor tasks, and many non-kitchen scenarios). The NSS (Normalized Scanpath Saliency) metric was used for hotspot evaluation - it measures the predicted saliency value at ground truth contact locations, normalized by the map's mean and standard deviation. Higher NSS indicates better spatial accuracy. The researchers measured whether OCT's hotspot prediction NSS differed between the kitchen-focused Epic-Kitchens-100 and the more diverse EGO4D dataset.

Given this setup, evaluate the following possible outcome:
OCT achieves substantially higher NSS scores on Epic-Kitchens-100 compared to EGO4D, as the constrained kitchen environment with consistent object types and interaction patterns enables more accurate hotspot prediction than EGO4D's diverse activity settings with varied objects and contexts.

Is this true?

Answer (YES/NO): NO